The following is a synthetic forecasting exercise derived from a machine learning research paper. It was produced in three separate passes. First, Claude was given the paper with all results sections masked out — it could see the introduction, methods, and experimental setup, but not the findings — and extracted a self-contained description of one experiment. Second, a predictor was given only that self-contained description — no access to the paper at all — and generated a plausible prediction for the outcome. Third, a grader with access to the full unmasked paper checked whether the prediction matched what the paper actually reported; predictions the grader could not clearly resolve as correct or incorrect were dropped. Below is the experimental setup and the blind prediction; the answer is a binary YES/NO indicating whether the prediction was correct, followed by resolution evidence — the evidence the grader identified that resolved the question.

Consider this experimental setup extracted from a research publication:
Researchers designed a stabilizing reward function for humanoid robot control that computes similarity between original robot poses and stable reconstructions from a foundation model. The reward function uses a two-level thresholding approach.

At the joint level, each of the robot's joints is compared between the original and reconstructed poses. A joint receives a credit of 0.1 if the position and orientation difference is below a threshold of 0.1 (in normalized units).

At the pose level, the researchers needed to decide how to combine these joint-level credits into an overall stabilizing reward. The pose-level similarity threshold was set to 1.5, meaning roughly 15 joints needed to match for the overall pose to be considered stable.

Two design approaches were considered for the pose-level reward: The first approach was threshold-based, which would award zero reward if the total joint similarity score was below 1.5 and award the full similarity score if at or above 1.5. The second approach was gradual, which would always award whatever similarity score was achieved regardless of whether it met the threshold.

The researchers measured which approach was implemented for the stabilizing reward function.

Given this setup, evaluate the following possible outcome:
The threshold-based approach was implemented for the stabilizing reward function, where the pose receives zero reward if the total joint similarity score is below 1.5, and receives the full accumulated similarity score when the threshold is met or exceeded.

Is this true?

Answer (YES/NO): YES